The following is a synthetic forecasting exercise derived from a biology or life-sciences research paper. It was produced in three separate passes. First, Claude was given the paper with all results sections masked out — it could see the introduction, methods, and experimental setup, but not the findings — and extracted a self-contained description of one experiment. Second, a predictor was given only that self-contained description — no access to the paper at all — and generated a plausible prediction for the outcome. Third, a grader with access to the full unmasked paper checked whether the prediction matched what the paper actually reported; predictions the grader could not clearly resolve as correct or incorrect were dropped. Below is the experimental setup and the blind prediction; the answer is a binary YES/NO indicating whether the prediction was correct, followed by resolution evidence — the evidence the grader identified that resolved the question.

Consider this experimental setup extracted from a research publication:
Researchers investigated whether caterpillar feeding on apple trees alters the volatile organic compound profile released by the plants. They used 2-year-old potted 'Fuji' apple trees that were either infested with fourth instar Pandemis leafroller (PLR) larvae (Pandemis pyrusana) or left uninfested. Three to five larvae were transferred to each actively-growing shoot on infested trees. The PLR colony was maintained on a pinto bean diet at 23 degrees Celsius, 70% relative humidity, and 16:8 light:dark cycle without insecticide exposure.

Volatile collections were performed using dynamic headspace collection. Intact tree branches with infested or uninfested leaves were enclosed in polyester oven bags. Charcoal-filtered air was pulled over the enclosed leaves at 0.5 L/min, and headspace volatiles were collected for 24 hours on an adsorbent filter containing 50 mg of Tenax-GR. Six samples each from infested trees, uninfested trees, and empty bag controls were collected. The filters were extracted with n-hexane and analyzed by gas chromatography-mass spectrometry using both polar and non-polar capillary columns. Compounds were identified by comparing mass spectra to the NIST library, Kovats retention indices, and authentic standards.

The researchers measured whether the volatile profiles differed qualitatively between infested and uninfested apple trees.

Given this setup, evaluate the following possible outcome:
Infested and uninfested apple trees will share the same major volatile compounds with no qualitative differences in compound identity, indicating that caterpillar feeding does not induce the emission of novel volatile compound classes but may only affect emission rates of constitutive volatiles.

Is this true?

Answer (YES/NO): NO